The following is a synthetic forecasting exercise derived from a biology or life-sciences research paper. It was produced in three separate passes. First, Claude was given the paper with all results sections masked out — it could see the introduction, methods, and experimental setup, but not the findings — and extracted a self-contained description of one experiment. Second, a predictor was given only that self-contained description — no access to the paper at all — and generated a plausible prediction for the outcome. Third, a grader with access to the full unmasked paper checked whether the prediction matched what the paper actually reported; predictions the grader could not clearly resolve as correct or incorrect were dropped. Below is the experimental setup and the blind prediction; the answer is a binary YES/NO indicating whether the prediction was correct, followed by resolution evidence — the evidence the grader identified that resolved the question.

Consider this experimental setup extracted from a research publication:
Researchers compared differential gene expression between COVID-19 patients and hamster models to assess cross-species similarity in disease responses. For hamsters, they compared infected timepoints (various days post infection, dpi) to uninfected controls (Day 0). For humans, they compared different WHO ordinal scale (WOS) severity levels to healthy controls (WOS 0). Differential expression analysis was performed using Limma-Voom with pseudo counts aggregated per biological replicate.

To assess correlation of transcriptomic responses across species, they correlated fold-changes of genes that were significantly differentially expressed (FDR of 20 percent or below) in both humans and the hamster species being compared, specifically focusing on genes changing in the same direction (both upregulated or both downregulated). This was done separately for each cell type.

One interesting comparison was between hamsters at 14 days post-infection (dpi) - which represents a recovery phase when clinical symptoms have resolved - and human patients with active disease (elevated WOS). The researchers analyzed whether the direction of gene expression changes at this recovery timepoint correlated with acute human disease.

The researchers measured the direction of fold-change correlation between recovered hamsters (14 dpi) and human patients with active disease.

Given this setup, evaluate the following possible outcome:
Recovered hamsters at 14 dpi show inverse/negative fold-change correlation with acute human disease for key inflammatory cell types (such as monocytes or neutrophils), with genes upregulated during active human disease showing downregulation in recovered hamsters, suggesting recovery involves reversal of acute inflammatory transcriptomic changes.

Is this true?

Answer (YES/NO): NO